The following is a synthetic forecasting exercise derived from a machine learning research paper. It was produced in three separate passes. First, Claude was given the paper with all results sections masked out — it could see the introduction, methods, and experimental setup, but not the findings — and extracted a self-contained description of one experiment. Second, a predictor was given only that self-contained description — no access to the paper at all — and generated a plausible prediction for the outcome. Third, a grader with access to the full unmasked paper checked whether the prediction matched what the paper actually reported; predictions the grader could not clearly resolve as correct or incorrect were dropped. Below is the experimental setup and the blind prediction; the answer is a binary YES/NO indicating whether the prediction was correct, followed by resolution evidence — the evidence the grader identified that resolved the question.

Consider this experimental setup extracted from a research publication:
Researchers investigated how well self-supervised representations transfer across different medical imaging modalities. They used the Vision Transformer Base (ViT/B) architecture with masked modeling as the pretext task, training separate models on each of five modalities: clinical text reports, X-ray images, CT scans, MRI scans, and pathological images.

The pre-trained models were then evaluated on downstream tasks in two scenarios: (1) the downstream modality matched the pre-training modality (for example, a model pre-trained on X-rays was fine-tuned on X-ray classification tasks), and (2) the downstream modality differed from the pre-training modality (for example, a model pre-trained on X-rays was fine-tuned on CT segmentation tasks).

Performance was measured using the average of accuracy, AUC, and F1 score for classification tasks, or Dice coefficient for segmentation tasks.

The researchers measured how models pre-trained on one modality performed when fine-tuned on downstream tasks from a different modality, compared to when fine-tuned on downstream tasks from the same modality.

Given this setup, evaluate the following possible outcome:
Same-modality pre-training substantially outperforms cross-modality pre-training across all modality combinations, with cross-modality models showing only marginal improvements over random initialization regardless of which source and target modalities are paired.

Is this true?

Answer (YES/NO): NO